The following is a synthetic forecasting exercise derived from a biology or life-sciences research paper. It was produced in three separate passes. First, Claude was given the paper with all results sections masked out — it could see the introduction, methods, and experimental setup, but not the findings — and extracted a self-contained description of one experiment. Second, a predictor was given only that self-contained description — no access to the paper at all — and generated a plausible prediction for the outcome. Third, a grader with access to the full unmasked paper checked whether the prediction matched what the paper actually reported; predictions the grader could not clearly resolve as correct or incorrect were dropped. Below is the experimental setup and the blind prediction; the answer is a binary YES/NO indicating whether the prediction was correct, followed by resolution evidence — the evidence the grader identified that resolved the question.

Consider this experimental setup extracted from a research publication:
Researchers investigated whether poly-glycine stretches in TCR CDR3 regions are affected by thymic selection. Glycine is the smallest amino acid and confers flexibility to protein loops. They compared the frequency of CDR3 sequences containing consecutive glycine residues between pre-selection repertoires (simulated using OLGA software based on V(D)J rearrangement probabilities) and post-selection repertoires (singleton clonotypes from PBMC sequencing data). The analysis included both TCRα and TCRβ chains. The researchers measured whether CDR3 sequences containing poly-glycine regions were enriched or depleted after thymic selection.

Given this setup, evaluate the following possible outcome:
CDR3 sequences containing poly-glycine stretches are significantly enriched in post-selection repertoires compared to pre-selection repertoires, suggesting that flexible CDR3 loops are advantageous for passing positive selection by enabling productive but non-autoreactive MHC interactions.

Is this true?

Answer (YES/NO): NO